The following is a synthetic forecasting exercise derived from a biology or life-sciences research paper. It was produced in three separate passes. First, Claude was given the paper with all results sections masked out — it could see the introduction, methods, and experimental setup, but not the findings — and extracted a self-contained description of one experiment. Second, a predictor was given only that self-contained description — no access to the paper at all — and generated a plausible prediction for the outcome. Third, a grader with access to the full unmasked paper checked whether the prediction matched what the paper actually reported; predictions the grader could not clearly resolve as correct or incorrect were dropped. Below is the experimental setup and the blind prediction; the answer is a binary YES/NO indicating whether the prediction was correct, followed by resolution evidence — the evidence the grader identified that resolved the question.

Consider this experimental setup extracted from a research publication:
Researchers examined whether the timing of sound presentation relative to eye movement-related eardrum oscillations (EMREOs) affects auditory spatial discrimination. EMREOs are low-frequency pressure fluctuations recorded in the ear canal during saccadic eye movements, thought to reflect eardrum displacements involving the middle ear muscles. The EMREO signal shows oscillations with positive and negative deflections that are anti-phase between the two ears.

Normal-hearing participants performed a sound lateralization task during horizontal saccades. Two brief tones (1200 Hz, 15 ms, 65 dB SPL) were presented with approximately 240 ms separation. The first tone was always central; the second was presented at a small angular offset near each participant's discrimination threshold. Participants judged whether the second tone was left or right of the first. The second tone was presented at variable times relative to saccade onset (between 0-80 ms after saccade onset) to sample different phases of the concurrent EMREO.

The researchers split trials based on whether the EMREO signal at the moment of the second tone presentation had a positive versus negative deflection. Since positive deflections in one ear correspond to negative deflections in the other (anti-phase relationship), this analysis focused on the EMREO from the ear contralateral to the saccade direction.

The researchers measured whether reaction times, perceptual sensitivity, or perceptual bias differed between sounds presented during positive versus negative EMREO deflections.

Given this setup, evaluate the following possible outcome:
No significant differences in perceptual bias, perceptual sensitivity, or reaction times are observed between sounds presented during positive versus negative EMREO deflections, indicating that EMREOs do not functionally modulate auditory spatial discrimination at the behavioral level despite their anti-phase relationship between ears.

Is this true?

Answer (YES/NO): YES